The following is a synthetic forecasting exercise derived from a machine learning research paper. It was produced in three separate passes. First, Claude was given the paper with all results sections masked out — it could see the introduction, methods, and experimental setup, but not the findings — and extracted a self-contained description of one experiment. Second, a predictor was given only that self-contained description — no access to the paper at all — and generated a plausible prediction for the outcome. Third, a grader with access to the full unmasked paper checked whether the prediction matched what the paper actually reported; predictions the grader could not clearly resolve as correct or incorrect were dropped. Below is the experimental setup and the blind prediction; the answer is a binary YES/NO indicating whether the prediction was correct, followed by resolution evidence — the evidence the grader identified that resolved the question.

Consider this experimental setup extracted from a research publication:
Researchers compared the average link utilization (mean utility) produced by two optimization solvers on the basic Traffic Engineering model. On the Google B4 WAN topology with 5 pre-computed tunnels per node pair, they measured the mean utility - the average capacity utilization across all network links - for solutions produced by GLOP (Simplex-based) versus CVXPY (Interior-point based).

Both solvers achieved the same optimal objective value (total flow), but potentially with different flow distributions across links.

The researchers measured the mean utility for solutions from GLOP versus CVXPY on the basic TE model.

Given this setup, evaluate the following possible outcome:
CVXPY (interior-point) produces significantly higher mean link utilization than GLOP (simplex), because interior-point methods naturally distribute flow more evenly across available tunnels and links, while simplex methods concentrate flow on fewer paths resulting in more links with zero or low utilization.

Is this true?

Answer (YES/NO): YES